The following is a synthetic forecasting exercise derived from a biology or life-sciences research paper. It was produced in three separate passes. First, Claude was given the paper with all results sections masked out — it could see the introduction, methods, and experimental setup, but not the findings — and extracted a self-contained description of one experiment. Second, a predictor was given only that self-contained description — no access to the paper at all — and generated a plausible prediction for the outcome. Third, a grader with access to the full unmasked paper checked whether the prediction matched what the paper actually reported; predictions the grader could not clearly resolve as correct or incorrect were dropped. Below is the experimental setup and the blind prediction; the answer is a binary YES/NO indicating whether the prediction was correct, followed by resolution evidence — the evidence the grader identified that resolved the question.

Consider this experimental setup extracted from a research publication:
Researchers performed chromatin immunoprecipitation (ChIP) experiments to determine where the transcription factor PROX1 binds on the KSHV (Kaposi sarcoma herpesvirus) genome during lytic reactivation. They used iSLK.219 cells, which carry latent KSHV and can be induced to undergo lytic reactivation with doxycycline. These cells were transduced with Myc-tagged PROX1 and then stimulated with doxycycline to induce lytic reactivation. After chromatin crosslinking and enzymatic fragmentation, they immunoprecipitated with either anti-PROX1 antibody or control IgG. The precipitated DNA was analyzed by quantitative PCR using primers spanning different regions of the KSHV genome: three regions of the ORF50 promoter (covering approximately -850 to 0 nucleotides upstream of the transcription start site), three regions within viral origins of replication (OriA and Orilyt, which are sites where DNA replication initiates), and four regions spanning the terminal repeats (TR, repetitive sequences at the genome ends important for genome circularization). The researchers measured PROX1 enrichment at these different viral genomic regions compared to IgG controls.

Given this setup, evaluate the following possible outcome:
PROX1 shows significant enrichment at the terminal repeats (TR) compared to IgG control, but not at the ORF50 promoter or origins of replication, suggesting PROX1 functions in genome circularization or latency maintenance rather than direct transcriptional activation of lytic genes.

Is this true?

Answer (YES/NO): NO